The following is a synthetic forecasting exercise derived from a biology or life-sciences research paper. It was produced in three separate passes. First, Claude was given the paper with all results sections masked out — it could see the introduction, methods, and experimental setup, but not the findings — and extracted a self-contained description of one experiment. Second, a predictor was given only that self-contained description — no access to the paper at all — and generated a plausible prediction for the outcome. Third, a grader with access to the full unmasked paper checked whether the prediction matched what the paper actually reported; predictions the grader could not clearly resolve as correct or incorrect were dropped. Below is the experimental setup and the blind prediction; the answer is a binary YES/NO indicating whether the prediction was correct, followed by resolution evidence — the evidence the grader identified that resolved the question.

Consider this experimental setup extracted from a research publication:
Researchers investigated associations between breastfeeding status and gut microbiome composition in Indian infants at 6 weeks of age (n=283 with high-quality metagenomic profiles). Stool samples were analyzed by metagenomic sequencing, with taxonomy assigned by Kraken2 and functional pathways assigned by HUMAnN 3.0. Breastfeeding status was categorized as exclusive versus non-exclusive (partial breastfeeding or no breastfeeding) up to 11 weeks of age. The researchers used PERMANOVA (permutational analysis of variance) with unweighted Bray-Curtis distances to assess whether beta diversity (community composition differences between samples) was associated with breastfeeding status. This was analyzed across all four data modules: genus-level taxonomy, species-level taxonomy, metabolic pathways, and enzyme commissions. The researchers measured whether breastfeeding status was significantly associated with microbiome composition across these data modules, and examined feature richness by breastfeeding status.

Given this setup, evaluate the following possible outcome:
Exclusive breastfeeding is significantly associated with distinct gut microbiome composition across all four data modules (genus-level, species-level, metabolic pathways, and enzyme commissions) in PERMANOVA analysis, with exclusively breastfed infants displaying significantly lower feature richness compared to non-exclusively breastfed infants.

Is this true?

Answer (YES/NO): NO